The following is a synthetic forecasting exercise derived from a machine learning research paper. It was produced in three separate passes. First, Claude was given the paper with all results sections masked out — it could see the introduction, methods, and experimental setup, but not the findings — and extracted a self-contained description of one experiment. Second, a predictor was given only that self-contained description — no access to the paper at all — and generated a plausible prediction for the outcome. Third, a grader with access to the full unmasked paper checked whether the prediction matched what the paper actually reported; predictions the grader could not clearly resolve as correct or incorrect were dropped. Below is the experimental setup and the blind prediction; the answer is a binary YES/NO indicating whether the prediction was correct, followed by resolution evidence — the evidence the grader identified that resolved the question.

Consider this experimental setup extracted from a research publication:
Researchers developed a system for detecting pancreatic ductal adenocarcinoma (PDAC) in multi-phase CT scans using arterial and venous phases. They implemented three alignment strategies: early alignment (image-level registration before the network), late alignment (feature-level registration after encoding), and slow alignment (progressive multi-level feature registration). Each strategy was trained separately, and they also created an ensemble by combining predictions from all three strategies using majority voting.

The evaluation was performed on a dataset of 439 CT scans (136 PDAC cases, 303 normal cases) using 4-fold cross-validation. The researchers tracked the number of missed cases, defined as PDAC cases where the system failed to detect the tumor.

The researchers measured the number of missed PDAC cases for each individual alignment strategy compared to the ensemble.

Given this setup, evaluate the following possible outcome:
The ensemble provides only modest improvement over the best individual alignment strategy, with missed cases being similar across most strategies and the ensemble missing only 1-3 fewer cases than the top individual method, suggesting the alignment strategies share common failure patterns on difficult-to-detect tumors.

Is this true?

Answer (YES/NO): NO